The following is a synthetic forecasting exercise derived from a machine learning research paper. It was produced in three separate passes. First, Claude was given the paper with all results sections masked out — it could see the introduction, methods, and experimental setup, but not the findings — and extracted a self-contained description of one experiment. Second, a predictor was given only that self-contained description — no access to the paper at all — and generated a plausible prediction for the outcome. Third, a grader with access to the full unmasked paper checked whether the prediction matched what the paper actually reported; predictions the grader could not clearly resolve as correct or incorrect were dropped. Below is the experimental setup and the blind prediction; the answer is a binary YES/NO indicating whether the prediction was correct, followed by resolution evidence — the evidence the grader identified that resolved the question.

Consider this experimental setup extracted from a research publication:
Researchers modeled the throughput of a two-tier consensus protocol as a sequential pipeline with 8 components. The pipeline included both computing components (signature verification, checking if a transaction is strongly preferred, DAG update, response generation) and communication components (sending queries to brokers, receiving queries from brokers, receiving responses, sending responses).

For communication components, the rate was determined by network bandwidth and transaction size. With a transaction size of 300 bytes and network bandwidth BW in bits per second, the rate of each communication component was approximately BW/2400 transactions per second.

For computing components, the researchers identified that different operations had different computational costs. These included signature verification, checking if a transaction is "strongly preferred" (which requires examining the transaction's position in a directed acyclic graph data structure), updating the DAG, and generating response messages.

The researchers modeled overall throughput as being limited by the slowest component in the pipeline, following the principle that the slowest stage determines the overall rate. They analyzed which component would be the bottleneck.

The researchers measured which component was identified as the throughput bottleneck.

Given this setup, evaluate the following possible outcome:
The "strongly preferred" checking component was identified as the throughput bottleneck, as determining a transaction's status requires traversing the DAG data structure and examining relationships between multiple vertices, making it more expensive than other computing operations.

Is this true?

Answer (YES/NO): YES